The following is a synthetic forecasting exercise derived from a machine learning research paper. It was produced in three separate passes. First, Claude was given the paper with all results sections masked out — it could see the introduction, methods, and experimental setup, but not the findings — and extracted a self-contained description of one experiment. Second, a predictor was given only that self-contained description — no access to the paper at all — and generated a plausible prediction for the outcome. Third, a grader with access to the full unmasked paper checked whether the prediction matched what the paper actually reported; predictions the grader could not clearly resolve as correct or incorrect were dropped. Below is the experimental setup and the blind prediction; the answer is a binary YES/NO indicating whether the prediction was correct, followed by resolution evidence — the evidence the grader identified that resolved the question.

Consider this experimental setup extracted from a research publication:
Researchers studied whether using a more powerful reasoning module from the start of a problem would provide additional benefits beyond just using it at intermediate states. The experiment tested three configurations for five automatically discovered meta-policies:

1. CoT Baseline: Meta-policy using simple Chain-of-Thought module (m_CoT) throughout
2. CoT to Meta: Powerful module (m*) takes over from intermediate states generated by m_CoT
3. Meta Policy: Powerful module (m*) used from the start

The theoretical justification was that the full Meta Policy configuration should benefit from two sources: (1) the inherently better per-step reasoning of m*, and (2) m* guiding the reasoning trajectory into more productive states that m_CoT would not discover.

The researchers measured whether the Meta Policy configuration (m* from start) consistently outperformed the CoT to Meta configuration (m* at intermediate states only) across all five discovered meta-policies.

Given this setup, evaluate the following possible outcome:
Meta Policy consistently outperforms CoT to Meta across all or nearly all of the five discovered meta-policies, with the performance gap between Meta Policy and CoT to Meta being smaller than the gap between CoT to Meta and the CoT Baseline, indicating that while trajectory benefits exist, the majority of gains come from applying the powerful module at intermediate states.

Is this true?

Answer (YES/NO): NO